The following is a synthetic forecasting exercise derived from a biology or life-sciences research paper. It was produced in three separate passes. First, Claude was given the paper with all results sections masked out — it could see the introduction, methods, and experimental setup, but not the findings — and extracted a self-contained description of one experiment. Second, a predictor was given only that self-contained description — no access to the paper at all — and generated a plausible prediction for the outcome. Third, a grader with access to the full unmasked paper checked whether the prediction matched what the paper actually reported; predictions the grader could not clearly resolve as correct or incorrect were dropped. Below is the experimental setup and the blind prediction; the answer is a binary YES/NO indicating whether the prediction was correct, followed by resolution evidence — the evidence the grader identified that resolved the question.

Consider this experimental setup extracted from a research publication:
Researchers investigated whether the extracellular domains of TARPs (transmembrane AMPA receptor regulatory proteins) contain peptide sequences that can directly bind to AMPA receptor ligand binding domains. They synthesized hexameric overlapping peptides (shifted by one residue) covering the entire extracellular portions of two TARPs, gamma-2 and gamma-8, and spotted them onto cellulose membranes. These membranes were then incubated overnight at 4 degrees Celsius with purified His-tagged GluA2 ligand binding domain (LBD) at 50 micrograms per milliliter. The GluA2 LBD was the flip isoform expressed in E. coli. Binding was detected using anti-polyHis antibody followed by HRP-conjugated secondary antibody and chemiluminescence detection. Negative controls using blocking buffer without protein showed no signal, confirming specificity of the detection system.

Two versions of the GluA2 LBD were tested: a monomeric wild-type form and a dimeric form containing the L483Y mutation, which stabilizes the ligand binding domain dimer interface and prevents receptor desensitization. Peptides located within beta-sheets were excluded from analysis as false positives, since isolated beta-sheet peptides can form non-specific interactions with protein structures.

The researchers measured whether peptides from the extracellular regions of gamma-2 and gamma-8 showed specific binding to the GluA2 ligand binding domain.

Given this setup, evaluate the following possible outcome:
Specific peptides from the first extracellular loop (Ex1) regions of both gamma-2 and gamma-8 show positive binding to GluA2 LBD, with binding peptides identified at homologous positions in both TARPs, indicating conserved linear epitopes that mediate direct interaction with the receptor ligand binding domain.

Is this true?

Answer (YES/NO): NO